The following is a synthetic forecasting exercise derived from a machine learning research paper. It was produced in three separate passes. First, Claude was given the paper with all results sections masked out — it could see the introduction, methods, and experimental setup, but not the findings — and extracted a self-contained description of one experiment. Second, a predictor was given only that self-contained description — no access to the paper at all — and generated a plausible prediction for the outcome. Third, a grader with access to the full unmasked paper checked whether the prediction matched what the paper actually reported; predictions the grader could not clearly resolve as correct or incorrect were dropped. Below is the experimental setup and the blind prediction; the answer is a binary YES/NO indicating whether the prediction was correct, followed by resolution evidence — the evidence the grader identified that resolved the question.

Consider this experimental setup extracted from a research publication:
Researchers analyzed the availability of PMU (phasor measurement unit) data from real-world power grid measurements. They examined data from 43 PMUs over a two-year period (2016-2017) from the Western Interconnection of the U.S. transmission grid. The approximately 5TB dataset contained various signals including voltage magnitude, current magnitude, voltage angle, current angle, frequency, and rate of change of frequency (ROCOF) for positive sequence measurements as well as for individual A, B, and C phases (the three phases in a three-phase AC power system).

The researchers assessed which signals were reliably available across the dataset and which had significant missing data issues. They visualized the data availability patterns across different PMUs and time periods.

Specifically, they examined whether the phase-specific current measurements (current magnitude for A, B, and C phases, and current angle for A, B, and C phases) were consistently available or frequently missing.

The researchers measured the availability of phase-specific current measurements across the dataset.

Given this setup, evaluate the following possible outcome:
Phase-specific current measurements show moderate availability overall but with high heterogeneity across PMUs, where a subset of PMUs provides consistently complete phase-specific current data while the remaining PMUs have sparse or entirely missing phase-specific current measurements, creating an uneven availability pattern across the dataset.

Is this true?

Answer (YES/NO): NO